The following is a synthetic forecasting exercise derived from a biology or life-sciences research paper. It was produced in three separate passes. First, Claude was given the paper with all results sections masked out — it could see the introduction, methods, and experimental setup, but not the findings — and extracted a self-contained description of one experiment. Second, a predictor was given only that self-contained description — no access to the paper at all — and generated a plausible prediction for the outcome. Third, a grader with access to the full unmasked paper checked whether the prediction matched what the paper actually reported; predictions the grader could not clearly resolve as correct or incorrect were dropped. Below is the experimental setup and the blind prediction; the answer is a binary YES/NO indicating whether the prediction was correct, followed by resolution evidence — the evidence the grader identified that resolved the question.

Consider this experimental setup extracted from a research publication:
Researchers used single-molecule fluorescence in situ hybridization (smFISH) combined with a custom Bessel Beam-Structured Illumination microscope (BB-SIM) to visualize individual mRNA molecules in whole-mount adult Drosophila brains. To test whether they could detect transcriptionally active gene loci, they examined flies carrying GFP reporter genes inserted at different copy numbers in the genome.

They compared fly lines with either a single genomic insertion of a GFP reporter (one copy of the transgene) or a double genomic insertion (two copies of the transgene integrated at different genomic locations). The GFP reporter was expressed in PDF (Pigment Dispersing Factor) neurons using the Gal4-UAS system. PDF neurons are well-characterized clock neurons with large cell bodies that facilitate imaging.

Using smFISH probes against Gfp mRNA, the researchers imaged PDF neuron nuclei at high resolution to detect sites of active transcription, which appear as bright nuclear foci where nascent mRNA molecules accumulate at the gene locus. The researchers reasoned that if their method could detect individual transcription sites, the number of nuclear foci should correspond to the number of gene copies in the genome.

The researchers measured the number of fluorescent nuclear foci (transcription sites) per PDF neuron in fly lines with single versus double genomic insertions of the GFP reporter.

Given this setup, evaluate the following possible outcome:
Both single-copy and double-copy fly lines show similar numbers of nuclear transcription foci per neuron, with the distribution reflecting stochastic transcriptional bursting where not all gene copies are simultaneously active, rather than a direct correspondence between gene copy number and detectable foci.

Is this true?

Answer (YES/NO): NO